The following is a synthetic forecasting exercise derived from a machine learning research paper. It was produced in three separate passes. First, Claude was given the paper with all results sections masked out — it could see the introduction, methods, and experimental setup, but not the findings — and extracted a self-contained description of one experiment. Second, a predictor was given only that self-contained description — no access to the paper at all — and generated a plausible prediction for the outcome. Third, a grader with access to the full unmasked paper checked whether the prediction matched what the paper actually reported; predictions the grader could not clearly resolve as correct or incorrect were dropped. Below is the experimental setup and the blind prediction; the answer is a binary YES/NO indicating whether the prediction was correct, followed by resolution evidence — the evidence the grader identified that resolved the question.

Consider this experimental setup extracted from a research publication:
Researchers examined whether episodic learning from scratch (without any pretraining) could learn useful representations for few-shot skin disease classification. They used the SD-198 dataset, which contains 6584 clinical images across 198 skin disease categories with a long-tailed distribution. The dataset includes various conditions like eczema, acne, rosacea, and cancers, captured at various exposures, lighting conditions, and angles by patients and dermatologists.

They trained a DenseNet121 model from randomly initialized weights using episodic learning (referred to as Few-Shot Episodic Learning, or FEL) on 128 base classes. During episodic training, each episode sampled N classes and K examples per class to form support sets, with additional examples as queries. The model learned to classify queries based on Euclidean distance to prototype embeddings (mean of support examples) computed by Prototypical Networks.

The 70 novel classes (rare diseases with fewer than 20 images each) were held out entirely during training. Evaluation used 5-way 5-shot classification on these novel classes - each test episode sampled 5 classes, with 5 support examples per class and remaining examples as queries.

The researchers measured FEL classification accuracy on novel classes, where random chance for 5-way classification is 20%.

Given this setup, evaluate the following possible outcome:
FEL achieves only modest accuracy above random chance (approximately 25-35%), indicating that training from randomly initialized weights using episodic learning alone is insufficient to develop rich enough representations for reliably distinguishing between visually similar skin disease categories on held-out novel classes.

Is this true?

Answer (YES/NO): NO